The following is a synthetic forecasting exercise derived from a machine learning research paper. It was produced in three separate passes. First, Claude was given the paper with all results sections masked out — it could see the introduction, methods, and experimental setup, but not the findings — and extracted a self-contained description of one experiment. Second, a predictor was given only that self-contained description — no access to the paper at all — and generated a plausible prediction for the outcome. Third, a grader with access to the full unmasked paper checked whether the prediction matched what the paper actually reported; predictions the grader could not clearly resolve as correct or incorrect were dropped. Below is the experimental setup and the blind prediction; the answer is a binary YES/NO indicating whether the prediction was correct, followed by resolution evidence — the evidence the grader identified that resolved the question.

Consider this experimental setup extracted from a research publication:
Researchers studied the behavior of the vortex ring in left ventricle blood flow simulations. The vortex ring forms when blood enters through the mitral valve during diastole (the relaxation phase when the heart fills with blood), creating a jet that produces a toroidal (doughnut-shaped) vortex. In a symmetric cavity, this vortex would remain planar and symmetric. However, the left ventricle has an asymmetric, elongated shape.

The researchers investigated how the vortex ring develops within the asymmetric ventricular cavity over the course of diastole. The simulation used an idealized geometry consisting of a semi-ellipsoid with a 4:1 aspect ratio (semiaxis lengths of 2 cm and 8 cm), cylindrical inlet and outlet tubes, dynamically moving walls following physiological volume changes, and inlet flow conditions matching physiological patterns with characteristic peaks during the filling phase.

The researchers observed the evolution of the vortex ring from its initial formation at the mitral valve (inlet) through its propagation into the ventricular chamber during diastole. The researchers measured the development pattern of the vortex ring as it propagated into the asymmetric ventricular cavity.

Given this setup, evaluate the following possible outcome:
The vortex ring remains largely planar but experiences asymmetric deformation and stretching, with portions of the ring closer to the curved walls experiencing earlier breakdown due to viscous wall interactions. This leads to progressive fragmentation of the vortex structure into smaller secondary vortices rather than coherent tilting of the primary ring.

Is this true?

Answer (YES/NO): NO